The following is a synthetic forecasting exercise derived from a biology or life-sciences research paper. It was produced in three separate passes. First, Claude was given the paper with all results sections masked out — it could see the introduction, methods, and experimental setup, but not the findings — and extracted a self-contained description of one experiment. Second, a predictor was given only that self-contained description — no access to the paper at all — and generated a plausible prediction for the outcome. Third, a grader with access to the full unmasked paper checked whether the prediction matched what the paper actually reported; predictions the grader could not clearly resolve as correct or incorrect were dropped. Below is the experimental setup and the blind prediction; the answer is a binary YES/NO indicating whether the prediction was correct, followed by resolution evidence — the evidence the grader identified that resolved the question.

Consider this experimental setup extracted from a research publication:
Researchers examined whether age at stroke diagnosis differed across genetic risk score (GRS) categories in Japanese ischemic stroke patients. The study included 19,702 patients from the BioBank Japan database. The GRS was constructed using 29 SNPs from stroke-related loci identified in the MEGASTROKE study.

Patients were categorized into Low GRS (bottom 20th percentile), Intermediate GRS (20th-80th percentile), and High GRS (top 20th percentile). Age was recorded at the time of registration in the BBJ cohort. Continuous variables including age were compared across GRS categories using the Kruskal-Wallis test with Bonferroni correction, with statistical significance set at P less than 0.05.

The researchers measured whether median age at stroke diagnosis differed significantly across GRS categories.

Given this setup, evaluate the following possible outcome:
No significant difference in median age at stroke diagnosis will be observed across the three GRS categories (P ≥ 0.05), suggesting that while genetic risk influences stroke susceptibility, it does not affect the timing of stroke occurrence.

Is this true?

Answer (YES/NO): NO